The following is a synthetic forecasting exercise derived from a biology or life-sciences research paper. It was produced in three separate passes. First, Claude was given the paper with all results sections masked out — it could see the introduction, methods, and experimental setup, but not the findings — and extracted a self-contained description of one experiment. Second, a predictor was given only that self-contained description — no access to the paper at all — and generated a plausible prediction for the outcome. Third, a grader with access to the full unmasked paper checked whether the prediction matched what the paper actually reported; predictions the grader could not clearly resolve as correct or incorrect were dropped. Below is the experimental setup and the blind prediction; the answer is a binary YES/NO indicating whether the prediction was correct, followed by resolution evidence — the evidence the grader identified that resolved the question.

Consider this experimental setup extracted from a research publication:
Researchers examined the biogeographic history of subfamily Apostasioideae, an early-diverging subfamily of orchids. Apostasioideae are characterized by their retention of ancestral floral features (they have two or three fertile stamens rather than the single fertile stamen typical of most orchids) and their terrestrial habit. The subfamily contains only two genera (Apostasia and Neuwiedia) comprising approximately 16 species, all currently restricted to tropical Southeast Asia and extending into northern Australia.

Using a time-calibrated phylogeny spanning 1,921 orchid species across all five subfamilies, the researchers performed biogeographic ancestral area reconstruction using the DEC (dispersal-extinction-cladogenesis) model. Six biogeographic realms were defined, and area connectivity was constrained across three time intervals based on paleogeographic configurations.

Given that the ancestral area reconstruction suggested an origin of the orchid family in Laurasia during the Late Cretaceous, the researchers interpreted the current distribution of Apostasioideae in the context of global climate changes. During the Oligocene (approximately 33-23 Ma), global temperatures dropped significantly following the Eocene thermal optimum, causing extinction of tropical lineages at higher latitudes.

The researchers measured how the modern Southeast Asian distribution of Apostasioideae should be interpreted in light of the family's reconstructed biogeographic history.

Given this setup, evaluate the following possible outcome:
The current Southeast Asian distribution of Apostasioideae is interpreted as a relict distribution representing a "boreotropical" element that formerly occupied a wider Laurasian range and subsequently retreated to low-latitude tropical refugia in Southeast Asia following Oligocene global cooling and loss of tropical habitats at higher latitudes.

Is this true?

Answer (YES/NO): YES